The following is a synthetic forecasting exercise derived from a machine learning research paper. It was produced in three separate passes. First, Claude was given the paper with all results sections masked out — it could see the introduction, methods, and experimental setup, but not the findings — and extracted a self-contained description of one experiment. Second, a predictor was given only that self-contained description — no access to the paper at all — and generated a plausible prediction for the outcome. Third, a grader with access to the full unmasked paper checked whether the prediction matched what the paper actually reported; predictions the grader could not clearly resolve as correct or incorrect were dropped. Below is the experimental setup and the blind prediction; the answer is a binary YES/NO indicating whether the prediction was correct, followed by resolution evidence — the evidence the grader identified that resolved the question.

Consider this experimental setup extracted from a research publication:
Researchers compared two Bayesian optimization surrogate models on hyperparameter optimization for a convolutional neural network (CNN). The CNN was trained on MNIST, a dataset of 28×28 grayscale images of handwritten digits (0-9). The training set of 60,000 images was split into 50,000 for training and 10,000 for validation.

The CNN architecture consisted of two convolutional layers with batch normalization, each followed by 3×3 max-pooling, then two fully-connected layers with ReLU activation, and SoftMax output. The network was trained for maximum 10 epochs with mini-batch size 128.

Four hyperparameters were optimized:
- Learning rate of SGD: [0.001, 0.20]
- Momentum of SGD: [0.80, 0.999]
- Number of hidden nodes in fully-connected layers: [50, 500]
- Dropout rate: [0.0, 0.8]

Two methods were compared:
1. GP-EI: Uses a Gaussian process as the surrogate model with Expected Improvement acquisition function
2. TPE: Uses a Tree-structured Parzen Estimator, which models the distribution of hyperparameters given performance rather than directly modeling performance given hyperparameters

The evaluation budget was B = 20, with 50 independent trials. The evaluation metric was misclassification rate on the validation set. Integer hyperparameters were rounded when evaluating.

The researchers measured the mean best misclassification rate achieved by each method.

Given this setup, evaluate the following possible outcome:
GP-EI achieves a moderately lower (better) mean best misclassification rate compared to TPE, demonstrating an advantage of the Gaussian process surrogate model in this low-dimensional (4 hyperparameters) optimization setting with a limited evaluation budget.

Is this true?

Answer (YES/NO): NO